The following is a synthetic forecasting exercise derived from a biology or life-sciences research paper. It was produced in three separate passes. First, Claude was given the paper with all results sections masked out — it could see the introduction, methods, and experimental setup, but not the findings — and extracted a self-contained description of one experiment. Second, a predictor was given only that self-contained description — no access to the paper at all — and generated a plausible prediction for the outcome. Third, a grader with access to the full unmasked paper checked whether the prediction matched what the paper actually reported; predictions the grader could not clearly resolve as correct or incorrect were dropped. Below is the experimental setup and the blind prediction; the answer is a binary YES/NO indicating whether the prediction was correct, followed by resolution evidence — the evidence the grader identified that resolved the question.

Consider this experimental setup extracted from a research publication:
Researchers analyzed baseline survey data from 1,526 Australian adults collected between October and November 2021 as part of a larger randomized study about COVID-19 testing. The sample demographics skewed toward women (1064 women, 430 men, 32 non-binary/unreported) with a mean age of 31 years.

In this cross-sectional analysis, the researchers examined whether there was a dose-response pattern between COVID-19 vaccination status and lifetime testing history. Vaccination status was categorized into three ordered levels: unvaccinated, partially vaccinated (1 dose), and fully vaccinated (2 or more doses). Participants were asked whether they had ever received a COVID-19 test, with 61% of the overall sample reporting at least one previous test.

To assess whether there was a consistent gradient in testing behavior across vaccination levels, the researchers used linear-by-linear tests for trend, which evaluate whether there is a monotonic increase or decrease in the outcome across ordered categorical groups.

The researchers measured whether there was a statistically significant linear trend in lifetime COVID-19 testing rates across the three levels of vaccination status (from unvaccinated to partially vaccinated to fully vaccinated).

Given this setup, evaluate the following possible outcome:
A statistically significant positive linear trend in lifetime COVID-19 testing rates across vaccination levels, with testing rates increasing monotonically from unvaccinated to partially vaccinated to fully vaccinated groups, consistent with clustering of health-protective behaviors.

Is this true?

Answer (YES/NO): YES